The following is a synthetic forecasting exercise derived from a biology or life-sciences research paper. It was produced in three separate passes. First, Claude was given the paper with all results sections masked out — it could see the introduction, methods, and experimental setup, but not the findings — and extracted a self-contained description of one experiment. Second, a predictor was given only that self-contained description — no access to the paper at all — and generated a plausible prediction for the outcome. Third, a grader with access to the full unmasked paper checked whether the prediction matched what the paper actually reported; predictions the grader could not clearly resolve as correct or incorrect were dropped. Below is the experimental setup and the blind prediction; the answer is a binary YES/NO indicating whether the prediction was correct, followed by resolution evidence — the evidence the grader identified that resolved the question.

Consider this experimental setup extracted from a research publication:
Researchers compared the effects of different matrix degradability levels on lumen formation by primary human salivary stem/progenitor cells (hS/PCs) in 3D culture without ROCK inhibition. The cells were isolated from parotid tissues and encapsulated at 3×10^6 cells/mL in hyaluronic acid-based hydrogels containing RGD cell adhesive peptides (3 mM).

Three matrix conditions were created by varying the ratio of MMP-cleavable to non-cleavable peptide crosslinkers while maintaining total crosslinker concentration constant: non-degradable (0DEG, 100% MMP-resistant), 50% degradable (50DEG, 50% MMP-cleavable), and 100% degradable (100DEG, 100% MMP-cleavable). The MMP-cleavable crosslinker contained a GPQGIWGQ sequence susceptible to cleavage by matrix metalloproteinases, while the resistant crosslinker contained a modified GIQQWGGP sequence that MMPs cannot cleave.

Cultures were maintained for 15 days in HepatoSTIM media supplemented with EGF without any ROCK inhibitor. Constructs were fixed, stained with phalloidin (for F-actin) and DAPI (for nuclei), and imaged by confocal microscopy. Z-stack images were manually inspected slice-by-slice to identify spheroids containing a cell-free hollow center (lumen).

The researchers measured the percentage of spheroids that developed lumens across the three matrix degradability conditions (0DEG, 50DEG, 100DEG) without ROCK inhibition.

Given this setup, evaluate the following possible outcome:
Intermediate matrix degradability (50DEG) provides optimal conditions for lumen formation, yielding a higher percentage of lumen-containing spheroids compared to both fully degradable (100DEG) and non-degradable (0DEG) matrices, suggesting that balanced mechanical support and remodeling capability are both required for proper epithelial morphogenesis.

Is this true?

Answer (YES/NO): NO